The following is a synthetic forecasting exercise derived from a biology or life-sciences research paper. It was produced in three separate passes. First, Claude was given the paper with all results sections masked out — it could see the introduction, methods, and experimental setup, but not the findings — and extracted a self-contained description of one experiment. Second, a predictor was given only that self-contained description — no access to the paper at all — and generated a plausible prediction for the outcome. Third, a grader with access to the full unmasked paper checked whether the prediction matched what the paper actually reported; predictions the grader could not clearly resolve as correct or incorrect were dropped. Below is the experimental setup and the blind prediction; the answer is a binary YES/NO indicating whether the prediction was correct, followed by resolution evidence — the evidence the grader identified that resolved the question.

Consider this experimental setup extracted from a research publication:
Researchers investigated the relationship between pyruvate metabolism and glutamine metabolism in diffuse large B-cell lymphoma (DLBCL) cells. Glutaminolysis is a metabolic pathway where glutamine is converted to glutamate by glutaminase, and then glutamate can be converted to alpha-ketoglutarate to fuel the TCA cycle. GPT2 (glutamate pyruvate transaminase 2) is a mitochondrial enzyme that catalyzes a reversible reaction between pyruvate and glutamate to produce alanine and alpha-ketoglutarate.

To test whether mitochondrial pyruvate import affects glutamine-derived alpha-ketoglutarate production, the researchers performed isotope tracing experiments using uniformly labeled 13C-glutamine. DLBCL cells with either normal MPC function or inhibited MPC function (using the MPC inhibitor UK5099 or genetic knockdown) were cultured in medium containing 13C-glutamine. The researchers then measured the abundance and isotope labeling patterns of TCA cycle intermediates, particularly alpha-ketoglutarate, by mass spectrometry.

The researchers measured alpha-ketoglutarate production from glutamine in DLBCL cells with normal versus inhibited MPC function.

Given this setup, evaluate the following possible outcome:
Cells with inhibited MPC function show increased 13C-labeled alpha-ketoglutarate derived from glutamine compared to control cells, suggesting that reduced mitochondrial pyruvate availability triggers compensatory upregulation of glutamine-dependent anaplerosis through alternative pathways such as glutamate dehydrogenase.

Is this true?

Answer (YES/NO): NO